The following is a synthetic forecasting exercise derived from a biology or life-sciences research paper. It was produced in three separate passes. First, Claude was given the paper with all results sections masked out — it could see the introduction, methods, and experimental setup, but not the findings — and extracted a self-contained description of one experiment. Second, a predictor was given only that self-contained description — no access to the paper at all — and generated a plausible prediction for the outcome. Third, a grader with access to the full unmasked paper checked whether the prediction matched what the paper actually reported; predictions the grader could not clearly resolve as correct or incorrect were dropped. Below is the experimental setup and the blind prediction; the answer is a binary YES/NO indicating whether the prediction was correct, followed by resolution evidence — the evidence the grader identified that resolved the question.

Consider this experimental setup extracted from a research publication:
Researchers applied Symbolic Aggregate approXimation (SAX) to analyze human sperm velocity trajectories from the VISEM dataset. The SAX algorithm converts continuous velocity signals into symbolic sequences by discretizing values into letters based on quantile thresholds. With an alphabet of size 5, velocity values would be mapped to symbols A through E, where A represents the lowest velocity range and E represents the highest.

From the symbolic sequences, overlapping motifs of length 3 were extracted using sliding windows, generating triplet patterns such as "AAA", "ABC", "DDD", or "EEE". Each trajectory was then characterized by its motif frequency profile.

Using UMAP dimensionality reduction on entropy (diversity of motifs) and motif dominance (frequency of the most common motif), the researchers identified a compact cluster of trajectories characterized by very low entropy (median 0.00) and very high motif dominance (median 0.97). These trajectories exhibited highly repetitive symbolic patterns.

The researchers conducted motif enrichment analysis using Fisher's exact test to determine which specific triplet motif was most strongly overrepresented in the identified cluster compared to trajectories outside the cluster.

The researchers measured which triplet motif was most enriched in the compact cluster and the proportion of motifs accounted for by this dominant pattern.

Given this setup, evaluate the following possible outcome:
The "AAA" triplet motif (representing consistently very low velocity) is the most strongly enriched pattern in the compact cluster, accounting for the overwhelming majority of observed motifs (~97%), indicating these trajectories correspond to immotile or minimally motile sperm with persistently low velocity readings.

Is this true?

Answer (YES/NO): NO